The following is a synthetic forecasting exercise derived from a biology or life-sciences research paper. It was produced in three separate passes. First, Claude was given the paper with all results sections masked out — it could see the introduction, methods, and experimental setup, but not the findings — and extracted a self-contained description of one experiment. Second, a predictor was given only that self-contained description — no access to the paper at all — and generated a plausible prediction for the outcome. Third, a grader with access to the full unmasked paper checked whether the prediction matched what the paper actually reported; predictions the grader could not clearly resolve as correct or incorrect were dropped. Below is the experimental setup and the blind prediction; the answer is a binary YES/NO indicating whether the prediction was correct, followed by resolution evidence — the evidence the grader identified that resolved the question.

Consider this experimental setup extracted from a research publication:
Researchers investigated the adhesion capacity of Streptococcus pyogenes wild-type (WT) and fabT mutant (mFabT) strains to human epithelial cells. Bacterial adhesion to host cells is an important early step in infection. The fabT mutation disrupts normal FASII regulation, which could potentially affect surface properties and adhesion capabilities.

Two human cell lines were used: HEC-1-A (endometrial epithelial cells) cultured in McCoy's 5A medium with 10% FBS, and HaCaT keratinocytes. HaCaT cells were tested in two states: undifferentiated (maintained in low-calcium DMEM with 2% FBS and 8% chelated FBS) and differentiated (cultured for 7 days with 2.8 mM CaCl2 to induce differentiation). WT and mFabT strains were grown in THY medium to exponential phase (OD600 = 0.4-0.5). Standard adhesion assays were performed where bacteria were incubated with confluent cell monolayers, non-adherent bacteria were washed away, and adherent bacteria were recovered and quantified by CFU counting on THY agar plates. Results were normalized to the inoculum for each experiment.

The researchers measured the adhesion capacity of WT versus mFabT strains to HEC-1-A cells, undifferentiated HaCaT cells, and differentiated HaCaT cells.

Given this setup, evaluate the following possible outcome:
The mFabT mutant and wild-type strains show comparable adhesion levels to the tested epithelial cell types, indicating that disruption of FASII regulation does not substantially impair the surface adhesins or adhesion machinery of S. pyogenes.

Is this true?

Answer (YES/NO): NO